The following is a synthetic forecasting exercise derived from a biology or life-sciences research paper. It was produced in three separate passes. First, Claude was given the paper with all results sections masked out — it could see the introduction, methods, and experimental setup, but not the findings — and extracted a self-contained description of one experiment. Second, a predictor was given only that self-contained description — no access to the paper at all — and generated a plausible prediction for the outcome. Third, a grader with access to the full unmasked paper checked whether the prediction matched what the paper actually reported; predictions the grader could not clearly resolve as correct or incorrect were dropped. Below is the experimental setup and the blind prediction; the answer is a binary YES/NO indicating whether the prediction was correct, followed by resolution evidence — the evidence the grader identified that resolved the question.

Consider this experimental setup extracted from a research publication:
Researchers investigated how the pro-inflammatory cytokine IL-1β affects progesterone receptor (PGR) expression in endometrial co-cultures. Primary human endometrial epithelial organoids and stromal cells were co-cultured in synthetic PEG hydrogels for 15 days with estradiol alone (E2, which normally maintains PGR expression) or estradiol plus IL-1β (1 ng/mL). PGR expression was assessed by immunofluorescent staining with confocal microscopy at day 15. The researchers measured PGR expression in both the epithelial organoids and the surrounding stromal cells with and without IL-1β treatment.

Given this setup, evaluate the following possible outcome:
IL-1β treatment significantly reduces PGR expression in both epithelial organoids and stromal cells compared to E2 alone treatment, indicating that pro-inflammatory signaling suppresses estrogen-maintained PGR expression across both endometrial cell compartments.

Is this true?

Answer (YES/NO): YES